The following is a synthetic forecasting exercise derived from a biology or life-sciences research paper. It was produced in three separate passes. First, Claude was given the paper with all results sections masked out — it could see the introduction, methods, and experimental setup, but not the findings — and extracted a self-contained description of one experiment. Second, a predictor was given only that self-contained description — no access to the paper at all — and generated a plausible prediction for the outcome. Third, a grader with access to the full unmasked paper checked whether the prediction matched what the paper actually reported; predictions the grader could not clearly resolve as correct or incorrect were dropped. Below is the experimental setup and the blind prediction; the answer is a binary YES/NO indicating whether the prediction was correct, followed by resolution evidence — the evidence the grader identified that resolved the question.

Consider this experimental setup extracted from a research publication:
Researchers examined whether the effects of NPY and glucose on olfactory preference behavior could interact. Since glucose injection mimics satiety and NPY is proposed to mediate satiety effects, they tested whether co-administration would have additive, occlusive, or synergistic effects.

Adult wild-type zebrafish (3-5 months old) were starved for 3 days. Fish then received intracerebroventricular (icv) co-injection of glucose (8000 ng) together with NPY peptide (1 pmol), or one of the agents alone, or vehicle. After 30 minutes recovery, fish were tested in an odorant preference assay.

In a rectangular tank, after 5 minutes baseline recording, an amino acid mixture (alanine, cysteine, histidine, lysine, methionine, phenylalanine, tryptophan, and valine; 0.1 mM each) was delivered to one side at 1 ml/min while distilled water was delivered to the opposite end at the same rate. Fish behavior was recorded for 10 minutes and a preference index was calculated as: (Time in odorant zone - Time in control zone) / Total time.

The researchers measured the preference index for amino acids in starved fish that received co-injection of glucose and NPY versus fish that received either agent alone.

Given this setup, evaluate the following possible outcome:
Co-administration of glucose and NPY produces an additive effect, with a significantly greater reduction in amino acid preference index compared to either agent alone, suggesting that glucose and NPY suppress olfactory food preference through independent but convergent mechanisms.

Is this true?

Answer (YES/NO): NO